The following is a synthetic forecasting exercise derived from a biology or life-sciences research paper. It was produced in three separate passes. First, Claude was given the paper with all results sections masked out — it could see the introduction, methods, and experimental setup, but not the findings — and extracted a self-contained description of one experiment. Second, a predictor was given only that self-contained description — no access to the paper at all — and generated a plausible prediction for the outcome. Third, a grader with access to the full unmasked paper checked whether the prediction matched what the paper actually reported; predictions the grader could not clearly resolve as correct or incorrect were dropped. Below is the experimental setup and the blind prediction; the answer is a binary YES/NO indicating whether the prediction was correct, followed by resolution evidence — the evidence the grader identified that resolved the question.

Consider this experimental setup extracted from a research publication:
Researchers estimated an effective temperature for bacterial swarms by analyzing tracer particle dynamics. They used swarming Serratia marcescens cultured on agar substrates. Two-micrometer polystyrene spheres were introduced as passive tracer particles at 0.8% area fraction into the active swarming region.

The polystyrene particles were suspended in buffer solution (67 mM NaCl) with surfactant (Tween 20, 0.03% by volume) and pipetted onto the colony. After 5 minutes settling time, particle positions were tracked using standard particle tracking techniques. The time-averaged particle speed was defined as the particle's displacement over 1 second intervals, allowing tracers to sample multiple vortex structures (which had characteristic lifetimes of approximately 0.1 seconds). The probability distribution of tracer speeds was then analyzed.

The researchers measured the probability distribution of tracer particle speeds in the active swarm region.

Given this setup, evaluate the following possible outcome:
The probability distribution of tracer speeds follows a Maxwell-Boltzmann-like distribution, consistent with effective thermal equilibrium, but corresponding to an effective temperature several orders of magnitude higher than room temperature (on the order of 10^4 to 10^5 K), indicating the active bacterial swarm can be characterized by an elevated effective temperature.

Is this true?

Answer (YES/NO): YES